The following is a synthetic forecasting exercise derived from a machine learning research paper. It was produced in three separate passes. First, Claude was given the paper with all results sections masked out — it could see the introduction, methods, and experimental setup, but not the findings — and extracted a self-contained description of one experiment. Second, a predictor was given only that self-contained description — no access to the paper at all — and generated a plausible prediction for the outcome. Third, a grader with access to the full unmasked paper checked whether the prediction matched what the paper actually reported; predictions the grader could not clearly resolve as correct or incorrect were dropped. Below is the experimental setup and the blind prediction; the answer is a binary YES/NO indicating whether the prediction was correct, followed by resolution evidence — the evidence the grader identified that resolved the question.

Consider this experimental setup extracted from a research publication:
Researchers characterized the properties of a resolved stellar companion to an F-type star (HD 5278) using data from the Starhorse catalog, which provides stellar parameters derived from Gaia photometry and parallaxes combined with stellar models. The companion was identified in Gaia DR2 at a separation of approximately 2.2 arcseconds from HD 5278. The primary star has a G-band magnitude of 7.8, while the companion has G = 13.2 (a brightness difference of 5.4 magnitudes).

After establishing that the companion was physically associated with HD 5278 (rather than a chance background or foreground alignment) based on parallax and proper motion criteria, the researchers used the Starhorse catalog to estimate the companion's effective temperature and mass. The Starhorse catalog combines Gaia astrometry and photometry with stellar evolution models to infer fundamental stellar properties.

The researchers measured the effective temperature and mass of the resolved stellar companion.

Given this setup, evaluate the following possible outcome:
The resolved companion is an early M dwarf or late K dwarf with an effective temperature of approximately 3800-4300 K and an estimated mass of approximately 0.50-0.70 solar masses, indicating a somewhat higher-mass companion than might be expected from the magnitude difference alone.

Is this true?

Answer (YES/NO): NO